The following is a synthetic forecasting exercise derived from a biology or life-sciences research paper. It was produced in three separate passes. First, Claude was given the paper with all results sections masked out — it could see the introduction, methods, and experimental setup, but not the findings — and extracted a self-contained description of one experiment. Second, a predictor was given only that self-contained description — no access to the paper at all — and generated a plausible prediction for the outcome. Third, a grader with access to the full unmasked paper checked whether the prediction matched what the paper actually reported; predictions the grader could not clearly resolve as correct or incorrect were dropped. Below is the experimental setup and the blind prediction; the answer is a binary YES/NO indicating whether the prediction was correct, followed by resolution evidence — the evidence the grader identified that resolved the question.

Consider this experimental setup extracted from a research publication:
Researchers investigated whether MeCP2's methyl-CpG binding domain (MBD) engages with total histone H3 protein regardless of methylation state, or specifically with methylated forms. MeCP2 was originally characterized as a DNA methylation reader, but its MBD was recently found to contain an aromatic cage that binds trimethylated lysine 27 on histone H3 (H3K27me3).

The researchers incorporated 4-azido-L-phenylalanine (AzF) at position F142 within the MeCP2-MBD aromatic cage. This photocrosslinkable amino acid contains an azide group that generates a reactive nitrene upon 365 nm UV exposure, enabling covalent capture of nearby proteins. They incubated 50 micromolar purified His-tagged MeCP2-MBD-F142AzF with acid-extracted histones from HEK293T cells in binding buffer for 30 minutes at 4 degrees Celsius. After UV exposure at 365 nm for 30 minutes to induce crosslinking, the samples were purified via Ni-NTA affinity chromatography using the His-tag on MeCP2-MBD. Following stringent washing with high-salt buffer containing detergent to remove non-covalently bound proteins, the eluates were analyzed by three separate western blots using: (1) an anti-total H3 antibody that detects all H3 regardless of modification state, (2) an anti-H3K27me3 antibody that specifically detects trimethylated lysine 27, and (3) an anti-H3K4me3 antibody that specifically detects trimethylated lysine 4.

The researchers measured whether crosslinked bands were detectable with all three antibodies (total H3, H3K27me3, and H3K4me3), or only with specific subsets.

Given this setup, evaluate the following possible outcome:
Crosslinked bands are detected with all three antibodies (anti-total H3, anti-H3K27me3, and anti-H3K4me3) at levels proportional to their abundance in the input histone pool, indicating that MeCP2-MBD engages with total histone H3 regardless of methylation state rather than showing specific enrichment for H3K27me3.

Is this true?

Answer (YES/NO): NO